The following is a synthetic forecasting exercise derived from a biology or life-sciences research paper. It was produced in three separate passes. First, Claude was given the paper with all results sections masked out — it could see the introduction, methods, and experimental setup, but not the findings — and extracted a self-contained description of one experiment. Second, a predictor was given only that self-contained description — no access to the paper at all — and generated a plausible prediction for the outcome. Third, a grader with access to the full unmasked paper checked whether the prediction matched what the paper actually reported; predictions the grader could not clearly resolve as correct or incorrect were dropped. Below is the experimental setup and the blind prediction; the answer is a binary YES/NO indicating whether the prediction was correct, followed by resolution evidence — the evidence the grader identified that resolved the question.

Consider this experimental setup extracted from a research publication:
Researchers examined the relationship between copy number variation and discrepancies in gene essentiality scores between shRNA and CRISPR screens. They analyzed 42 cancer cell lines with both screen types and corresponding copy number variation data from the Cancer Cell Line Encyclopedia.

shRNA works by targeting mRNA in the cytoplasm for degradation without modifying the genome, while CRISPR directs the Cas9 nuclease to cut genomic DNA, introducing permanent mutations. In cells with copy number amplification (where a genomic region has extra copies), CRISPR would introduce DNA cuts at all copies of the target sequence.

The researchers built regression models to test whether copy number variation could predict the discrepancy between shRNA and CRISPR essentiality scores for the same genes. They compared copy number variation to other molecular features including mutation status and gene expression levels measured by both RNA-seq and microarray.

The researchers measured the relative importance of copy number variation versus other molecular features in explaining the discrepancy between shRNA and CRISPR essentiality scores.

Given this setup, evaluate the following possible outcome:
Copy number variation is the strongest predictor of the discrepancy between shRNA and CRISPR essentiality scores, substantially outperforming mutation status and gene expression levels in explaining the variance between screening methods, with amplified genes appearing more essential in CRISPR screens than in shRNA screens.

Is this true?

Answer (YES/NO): YES